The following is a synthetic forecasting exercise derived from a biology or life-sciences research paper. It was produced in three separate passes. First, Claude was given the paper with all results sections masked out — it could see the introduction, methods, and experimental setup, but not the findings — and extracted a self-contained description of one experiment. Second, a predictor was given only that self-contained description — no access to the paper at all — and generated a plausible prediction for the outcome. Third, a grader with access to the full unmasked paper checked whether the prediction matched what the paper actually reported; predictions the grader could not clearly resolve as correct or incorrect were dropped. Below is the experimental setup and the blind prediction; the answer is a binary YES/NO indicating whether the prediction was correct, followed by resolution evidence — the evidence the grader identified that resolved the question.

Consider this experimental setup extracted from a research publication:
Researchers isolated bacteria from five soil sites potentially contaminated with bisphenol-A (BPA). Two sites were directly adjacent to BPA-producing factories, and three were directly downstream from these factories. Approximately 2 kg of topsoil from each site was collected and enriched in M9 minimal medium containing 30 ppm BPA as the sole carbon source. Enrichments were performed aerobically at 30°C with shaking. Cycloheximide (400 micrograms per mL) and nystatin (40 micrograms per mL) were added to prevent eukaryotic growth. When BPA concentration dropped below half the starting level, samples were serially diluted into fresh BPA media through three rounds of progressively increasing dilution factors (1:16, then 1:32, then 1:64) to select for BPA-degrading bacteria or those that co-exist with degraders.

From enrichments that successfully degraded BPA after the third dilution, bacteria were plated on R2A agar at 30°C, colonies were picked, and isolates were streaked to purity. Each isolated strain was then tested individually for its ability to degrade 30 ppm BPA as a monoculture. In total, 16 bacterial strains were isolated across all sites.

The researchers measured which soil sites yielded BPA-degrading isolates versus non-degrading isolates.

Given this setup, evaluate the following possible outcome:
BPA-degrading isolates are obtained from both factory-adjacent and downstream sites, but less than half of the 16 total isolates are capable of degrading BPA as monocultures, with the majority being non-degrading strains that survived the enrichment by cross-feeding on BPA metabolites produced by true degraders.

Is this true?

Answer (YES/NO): NO